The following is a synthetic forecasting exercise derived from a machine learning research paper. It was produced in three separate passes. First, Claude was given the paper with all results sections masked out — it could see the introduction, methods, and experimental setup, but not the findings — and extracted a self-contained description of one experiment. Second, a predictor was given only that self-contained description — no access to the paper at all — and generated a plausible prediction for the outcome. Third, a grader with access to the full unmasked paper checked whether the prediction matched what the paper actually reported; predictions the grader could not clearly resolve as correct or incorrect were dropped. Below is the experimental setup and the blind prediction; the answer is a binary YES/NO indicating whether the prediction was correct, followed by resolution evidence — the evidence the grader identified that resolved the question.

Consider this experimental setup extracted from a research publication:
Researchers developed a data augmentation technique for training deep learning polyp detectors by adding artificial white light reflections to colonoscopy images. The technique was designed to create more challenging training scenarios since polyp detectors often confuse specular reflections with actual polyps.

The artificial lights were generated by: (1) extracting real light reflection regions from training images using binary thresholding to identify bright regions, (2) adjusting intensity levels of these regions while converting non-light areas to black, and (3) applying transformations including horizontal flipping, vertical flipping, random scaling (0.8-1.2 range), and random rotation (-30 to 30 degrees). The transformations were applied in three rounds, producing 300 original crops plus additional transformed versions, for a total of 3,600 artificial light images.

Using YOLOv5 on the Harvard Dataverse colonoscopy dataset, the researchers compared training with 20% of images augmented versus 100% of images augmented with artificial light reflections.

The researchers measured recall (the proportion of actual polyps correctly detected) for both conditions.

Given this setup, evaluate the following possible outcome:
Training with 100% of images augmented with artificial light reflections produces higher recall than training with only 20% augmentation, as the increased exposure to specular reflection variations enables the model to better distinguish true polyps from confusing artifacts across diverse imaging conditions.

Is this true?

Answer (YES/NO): NO